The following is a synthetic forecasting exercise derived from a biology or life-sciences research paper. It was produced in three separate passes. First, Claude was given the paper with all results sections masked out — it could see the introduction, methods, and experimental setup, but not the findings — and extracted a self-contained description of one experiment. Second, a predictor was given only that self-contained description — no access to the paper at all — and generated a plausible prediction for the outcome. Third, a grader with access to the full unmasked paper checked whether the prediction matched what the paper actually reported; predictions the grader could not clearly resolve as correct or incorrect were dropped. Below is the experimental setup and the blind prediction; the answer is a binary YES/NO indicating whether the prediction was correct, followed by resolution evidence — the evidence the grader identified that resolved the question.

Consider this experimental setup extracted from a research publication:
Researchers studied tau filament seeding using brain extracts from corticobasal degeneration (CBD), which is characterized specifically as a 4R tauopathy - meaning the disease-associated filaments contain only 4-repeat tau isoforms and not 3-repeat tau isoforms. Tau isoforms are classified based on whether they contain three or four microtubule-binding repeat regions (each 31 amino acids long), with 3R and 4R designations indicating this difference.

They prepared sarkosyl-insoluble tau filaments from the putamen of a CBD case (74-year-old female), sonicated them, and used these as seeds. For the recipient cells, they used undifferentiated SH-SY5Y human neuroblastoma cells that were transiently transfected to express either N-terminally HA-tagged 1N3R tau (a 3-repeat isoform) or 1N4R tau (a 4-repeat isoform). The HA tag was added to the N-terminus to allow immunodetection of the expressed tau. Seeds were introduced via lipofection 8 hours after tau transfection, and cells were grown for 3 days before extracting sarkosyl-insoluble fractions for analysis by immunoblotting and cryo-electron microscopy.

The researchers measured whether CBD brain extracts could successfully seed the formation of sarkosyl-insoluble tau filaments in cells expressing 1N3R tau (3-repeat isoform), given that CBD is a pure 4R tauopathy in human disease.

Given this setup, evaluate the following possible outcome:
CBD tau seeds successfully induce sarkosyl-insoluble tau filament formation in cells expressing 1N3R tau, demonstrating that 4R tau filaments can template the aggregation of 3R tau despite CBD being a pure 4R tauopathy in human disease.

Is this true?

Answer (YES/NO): NO